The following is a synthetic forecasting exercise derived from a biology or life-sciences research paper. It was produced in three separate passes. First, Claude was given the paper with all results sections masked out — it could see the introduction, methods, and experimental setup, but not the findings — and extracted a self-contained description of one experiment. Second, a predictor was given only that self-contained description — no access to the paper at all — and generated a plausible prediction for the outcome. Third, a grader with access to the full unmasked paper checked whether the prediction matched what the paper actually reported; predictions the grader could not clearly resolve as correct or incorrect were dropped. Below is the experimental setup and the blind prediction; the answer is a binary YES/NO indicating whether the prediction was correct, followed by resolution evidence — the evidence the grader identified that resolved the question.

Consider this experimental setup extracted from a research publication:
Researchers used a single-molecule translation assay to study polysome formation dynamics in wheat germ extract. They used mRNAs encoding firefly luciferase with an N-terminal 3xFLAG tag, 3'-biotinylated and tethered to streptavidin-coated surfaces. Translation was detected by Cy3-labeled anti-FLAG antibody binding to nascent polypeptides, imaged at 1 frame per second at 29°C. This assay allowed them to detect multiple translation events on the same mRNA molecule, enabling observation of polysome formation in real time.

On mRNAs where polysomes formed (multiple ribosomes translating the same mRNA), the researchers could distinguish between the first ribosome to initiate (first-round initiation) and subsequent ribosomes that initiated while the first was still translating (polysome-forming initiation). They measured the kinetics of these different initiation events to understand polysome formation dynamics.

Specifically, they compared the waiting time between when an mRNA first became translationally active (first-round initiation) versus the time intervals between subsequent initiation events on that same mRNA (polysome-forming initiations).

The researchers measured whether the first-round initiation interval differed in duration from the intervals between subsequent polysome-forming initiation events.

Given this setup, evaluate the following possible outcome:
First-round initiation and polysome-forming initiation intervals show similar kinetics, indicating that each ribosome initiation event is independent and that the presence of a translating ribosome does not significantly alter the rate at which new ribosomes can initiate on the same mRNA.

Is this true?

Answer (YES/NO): NO